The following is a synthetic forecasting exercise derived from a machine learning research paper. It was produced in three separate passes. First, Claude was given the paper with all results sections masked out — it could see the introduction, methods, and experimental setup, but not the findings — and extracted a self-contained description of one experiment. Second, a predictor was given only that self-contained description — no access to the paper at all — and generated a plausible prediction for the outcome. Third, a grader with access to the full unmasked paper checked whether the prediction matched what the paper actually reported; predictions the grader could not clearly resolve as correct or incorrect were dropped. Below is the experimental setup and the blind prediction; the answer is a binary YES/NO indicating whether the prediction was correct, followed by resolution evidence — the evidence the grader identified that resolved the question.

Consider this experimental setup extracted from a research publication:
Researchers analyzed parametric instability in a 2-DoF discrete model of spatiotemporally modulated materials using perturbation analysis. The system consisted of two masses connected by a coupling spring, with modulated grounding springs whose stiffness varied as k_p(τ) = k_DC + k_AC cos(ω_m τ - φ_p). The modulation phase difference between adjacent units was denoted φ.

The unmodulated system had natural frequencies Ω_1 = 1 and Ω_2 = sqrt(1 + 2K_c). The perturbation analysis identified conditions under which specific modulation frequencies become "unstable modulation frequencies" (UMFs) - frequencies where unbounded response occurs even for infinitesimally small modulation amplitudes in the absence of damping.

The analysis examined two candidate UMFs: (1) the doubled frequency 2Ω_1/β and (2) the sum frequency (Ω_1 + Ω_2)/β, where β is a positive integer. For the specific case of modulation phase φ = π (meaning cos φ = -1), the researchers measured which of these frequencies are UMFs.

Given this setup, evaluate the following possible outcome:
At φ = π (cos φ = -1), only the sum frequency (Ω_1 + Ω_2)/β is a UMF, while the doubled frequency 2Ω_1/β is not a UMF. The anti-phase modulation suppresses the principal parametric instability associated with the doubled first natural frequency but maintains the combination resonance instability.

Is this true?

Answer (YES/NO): YES